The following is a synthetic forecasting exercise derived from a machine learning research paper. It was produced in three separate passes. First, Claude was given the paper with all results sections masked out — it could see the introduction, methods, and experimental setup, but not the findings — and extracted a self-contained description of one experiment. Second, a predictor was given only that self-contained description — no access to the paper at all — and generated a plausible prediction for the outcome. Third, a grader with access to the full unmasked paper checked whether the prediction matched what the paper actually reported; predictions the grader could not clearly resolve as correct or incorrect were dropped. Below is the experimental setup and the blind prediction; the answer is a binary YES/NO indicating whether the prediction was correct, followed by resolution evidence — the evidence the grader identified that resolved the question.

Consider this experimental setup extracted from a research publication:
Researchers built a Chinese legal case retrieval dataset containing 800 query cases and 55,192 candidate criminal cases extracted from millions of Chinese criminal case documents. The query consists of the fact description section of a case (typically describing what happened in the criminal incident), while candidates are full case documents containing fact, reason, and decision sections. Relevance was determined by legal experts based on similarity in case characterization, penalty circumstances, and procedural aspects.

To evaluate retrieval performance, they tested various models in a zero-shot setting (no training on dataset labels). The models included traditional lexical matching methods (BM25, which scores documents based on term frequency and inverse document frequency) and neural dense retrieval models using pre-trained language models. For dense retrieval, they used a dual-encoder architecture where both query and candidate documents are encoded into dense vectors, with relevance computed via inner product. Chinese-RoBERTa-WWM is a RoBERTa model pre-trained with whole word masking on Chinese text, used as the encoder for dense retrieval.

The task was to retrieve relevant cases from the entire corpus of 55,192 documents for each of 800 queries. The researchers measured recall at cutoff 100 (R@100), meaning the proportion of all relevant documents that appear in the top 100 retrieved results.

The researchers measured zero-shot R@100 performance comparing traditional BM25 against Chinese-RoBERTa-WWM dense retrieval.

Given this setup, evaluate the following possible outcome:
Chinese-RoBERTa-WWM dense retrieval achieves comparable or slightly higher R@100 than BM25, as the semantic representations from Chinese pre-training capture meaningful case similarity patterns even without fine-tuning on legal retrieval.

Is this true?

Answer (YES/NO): NO